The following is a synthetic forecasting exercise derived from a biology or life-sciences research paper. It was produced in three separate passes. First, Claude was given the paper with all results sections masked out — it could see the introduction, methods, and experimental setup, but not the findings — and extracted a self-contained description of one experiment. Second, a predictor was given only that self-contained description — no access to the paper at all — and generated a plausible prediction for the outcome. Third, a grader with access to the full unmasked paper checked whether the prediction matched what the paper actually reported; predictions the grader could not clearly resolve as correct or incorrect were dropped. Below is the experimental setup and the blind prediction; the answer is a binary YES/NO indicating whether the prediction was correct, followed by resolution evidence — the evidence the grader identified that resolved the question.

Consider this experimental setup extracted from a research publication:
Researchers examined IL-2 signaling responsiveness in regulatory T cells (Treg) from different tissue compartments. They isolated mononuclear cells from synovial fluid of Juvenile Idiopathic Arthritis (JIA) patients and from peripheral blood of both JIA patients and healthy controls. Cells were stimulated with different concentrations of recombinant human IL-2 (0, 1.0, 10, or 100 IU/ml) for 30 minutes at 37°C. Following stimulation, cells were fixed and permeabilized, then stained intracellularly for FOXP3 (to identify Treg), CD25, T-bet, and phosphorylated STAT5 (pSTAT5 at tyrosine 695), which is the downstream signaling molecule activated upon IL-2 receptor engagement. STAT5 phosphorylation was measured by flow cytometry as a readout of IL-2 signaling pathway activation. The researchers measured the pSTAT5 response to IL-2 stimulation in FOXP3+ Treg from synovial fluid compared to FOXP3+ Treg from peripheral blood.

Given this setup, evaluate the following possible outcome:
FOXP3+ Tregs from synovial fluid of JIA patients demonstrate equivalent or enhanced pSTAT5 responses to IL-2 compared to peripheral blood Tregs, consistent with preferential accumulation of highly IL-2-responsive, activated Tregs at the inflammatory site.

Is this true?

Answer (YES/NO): YES